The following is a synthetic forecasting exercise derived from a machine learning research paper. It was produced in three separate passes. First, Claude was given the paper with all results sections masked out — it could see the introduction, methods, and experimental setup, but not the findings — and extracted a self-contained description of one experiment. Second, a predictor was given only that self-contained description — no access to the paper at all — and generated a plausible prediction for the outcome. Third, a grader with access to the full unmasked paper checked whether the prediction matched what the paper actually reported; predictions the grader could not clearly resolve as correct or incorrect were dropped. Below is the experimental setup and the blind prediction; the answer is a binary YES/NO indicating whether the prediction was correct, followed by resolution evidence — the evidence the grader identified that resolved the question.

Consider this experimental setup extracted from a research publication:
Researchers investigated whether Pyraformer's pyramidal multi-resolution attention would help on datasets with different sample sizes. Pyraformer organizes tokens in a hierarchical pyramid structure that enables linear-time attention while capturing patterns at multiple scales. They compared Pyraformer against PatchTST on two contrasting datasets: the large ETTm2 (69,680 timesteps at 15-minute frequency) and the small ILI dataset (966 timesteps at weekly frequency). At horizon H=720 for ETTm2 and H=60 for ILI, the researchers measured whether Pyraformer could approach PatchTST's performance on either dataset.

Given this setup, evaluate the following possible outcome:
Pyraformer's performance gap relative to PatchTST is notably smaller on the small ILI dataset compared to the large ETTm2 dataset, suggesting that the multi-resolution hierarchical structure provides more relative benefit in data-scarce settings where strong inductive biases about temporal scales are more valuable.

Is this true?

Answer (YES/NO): YES